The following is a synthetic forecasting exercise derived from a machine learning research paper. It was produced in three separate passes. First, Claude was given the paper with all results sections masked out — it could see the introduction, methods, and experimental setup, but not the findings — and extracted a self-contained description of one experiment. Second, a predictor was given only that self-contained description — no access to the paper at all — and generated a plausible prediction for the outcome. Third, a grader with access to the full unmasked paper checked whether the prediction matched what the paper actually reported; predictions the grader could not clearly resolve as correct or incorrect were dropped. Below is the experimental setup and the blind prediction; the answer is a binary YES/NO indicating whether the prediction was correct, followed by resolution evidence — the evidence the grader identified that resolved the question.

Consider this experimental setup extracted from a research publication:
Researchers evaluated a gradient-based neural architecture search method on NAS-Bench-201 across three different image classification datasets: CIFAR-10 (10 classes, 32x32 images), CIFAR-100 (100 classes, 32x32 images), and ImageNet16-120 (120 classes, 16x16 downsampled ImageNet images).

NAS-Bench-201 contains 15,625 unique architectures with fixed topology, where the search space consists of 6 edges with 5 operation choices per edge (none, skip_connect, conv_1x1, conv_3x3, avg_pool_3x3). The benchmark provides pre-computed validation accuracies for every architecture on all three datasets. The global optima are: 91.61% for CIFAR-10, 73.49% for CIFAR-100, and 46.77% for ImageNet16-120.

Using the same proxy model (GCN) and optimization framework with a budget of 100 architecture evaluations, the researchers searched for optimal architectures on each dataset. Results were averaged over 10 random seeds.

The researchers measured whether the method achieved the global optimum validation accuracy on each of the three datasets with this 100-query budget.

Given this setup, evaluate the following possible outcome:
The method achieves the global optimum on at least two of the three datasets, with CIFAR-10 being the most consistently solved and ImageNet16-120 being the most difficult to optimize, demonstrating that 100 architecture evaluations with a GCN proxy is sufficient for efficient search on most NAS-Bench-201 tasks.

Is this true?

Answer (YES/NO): YES